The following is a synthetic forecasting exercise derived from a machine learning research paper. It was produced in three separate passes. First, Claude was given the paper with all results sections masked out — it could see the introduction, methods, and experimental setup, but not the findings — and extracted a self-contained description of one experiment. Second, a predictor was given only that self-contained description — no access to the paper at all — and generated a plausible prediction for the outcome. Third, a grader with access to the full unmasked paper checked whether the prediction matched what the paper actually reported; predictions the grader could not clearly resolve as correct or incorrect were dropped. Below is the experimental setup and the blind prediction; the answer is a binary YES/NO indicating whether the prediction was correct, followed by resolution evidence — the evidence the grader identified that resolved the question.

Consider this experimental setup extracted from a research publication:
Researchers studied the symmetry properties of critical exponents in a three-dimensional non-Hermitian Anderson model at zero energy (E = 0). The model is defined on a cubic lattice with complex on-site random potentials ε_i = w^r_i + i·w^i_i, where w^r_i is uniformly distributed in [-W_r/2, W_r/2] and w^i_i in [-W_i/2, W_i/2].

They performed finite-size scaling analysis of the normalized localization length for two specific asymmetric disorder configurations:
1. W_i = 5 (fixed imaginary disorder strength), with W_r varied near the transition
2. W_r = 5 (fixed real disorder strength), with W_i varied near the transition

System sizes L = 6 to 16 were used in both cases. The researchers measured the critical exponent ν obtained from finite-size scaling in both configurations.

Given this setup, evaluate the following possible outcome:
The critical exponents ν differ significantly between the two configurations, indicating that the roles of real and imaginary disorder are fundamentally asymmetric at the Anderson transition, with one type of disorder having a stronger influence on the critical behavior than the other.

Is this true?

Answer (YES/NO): NO